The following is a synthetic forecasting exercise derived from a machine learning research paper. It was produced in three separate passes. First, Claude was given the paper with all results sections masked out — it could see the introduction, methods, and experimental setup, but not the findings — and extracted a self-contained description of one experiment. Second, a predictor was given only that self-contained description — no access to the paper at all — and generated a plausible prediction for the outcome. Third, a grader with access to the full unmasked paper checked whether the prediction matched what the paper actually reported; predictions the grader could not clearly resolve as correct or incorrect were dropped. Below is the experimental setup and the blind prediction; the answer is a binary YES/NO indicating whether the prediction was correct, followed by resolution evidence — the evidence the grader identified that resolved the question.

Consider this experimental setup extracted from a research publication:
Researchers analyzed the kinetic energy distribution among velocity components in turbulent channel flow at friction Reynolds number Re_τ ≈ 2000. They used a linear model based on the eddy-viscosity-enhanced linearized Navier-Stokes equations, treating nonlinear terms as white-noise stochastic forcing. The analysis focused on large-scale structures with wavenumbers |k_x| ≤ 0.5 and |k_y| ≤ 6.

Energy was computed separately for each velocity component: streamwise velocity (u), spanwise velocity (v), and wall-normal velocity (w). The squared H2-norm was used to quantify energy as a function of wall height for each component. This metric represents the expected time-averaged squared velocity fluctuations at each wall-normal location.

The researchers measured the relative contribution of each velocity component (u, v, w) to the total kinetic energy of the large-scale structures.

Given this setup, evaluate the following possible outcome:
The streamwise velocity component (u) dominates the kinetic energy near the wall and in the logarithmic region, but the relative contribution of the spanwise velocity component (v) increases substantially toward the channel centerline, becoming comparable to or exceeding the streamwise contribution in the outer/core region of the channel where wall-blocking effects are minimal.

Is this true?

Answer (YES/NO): NO